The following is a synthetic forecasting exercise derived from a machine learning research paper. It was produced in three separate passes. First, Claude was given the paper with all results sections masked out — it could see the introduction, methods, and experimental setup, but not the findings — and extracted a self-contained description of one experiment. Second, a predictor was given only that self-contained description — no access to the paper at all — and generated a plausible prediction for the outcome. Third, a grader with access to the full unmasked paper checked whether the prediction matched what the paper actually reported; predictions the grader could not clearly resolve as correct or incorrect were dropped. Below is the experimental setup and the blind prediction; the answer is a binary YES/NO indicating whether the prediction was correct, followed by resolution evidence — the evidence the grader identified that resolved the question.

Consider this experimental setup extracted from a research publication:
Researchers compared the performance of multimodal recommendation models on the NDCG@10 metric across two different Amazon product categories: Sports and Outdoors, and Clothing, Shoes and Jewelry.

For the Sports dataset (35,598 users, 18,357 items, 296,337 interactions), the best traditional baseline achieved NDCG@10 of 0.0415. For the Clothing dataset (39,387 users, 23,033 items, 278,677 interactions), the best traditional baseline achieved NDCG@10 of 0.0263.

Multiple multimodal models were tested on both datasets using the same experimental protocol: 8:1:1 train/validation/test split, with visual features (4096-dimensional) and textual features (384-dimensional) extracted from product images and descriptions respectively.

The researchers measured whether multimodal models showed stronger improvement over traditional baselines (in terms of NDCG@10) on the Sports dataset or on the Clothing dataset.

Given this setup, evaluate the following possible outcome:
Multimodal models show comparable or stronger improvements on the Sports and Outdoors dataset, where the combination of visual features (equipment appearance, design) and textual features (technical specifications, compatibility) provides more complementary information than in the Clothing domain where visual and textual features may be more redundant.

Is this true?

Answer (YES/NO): NO